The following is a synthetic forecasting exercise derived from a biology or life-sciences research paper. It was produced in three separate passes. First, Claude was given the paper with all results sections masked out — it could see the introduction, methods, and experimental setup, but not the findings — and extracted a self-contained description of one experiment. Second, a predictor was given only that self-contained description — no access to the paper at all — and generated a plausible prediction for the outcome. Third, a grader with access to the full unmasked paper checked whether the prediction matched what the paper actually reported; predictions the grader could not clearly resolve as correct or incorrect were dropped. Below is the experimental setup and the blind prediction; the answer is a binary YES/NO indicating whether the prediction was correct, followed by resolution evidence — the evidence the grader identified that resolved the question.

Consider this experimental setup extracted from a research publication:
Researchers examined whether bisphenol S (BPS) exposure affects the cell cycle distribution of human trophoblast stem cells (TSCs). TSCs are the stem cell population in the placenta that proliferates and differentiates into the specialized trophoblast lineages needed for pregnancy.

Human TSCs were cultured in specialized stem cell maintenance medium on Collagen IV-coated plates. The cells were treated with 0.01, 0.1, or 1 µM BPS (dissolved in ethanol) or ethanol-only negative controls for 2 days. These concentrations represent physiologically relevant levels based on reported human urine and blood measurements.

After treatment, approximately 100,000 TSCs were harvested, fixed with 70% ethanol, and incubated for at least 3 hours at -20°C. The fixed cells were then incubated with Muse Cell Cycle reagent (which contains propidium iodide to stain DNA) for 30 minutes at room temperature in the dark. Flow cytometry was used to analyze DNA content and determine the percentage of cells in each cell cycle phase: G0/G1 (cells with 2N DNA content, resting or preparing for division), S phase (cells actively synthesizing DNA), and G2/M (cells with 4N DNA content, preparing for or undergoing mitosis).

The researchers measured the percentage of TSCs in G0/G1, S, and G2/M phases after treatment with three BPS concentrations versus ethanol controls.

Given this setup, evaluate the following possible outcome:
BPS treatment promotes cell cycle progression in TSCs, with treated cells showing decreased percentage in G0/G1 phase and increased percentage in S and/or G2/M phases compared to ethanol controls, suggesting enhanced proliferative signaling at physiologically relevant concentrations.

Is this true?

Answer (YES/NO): NO